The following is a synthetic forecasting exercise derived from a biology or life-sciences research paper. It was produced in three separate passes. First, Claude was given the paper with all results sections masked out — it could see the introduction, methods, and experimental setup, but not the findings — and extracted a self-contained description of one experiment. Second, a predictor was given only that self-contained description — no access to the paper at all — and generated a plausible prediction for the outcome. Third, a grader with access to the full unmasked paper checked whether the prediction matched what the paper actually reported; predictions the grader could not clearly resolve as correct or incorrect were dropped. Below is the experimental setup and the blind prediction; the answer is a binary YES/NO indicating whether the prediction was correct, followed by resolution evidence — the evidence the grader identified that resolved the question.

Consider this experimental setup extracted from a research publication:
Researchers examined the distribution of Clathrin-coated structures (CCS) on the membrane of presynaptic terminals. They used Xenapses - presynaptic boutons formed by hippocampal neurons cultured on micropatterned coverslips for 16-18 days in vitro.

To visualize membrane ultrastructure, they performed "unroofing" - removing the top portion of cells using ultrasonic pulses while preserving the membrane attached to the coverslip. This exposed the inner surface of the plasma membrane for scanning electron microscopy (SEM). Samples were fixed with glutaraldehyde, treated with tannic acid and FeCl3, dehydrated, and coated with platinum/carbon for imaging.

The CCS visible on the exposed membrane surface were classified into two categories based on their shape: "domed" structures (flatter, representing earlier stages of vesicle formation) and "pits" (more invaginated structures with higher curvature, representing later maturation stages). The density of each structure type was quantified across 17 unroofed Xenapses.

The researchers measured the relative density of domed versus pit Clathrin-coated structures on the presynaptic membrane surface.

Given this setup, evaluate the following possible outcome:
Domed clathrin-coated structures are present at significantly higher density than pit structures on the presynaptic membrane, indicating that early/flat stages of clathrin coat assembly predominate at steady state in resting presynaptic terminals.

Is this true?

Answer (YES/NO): YES